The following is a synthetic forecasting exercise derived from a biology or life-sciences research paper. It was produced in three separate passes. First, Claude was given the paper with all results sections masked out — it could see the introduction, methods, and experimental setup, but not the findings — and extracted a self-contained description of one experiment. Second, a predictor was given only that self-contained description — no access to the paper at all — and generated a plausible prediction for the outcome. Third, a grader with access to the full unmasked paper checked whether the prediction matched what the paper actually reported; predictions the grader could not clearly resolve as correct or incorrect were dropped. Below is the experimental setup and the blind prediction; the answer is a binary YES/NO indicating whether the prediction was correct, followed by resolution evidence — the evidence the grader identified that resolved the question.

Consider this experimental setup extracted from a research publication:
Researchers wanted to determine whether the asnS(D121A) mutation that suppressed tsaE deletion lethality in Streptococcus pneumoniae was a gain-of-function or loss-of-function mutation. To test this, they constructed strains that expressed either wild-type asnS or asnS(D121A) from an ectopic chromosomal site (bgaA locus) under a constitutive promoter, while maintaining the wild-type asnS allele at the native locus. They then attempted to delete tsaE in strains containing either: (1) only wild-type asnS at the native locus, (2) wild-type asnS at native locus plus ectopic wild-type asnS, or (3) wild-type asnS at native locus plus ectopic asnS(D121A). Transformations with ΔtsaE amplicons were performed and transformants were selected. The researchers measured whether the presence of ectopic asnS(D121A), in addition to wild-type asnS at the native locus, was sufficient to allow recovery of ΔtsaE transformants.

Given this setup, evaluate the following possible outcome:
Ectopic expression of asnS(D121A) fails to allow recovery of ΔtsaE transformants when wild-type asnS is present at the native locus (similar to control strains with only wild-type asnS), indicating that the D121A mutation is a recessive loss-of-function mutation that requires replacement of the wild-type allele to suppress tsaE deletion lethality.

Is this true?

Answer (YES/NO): NO